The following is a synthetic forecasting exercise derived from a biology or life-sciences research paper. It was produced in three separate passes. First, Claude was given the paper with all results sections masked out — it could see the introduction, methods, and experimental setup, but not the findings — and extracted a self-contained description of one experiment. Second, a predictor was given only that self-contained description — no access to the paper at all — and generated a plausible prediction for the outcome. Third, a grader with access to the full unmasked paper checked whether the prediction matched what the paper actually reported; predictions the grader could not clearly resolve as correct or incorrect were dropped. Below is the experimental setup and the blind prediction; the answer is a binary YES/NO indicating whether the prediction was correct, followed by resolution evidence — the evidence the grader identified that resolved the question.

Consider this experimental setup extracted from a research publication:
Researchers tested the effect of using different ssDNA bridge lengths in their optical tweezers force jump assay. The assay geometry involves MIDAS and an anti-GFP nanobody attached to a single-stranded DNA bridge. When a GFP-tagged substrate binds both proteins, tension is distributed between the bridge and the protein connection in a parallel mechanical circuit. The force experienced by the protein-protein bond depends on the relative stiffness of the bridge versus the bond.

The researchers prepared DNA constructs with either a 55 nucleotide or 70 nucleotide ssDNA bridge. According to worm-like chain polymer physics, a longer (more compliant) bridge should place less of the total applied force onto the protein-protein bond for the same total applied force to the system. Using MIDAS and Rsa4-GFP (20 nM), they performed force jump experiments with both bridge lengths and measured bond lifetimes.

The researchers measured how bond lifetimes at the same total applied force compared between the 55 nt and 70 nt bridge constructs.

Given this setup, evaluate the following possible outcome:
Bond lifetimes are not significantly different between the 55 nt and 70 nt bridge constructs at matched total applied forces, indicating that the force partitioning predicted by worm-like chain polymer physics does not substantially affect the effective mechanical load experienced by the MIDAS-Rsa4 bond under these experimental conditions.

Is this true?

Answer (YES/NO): NO